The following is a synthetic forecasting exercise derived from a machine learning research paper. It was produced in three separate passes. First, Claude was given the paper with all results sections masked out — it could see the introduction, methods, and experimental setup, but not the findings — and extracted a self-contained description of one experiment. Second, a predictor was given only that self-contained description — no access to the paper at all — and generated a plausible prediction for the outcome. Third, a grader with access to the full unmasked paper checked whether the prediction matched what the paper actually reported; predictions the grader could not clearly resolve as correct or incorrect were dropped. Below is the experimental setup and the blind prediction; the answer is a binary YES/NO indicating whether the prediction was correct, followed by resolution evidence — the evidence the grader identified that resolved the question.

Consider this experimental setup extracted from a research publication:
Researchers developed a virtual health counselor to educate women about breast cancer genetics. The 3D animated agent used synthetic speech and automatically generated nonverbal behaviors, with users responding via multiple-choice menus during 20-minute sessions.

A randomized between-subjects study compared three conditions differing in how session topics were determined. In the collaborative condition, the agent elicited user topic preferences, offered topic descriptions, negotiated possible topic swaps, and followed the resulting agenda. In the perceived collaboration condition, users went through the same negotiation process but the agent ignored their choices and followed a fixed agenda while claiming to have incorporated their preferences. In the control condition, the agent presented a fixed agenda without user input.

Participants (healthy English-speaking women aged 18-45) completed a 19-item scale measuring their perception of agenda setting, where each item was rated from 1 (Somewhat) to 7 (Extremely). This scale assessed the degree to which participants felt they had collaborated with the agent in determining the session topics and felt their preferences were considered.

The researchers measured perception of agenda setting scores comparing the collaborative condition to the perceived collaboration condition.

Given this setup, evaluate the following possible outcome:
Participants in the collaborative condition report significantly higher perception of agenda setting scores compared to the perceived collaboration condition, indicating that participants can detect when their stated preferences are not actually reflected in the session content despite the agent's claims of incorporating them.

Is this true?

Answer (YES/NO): NO